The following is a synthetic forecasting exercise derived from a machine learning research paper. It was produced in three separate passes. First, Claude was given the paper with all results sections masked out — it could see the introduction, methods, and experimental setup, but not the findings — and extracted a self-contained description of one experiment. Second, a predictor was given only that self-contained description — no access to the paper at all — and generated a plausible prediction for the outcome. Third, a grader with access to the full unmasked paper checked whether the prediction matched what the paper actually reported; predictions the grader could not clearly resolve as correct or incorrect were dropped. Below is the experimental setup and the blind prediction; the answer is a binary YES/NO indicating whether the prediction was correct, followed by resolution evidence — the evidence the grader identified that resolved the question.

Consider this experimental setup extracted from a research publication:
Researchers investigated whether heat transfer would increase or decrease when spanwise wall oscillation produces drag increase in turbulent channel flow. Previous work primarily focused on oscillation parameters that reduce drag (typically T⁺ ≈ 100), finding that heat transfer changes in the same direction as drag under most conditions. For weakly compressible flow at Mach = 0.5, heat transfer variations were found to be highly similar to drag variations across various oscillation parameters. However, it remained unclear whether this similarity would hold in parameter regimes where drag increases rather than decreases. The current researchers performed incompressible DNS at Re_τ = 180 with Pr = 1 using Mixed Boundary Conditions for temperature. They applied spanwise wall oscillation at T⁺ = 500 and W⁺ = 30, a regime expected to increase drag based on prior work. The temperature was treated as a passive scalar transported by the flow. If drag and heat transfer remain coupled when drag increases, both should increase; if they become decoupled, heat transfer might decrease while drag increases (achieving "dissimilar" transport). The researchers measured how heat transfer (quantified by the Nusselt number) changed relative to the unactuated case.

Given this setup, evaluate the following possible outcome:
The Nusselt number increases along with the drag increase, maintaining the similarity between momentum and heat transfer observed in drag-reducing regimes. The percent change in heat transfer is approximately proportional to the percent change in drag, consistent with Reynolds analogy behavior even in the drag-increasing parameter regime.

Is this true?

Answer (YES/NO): NO